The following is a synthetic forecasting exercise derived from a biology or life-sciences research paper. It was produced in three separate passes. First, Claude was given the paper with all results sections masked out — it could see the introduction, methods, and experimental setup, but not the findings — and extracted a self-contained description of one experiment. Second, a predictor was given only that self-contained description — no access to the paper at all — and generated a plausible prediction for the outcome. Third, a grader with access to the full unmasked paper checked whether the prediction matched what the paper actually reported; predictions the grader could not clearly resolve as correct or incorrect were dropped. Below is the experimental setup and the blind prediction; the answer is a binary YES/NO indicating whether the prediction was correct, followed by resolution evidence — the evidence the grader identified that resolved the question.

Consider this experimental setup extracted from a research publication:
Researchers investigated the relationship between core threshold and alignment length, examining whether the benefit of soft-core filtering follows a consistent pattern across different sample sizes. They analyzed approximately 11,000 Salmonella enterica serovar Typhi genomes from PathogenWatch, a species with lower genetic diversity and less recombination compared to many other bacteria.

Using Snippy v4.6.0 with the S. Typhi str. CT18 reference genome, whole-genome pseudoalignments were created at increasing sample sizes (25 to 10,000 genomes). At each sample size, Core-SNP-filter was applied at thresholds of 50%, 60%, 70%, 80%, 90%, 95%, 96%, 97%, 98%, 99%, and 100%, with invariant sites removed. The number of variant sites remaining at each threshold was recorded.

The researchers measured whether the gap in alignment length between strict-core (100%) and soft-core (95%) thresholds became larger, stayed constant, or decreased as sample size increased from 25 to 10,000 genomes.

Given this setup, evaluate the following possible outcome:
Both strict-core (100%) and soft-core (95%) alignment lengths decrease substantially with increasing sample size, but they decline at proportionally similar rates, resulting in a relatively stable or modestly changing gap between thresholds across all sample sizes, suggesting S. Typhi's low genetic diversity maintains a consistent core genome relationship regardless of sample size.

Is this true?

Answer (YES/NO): NO